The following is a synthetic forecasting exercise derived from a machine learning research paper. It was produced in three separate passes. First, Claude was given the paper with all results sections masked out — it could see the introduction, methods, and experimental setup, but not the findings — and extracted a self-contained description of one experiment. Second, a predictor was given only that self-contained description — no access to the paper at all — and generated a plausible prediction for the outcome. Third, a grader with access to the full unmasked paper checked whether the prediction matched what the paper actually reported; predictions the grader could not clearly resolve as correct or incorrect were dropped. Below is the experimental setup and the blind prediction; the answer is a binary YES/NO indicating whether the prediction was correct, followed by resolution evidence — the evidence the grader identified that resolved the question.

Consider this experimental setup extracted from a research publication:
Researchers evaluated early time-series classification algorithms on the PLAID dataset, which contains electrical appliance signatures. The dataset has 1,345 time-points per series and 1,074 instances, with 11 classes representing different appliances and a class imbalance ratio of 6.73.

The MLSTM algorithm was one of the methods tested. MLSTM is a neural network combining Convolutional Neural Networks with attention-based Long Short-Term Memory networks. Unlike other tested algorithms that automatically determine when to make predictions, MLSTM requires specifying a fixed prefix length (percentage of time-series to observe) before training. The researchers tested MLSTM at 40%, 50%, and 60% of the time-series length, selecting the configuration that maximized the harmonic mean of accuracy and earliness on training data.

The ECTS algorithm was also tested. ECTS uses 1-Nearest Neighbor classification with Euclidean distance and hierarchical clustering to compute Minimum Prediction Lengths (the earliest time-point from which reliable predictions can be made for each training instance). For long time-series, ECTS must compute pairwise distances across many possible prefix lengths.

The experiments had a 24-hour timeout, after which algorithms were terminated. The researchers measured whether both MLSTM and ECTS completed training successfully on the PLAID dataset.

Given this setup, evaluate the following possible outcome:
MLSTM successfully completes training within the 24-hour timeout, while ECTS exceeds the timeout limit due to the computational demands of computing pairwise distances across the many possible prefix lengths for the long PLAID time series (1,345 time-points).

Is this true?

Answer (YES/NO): NO